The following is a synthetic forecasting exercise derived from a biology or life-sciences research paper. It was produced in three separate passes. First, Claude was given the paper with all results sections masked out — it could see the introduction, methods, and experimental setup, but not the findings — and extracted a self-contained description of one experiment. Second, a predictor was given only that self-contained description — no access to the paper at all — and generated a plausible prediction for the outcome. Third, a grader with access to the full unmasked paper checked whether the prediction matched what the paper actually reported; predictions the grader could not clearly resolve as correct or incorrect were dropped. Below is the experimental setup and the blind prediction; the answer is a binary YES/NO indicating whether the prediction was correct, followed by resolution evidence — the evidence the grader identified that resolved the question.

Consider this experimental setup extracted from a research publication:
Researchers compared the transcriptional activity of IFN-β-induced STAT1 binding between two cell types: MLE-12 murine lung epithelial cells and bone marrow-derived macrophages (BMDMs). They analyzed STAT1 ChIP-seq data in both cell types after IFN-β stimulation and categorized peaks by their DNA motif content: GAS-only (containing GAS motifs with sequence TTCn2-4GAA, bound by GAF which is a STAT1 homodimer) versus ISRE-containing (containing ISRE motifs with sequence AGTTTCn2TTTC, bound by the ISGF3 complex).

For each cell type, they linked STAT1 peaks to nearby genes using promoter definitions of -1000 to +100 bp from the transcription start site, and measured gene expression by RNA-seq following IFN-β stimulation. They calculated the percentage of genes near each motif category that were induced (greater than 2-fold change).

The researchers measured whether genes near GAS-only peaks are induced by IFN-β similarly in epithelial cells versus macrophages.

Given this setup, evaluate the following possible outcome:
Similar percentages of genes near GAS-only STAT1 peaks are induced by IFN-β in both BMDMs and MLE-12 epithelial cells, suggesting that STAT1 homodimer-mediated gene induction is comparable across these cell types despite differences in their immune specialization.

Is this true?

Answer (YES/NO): NO